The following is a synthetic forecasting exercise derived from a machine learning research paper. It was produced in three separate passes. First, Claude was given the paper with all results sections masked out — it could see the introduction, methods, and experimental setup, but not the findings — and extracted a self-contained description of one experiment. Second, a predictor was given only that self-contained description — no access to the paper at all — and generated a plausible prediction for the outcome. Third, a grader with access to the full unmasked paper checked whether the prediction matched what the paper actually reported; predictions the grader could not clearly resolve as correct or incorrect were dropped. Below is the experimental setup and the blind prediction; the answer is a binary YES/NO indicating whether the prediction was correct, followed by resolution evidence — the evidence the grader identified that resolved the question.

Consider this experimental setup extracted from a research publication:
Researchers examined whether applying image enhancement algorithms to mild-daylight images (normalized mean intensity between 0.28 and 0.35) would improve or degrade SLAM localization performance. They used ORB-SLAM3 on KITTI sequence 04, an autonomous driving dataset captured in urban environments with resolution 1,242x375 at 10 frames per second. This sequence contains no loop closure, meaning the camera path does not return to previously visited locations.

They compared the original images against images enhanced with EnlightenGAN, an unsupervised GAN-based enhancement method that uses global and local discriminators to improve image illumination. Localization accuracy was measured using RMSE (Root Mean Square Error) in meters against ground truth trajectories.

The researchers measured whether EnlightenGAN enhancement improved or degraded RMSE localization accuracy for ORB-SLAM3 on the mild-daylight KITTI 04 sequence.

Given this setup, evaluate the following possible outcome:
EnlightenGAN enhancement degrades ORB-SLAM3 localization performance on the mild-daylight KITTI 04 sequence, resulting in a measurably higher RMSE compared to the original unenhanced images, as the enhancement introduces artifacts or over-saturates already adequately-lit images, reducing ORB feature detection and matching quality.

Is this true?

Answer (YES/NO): NO